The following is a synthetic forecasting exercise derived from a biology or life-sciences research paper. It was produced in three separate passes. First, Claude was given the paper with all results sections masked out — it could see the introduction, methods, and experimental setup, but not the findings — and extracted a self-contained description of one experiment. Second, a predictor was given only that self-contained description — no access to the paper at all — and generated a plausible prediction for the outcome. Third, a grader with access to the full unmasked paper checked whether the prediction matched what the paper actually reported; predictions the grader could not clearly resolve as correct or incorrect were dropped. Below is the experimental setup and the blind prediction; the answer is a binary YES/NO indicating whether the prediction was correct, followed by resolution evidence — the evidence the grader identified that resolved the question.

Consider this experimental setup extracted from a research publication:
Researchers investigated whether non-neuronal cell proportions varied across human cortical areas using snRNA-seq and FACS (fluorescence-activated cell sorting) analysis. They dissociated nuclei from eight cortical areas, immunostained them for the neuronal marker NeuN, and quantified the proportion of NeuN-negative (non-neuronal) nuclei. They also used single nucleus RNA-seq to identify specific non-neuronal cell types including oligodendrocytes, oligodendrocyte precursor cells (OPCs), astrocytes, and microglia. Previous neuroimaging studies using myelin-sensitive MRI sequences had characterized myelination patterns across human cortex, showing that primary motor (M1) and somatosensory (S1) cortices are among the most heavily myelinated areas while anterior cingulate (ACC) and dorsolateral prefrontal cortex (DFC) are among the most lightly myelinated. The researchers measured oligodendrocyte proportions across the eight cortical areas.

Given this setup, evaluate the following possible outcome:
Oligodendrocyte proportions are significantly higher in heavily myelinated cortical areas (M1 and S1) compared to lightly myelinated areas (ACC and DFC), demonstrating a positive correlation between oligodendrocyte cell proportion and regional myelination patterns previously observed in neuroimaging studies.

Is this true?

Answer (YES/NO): YES